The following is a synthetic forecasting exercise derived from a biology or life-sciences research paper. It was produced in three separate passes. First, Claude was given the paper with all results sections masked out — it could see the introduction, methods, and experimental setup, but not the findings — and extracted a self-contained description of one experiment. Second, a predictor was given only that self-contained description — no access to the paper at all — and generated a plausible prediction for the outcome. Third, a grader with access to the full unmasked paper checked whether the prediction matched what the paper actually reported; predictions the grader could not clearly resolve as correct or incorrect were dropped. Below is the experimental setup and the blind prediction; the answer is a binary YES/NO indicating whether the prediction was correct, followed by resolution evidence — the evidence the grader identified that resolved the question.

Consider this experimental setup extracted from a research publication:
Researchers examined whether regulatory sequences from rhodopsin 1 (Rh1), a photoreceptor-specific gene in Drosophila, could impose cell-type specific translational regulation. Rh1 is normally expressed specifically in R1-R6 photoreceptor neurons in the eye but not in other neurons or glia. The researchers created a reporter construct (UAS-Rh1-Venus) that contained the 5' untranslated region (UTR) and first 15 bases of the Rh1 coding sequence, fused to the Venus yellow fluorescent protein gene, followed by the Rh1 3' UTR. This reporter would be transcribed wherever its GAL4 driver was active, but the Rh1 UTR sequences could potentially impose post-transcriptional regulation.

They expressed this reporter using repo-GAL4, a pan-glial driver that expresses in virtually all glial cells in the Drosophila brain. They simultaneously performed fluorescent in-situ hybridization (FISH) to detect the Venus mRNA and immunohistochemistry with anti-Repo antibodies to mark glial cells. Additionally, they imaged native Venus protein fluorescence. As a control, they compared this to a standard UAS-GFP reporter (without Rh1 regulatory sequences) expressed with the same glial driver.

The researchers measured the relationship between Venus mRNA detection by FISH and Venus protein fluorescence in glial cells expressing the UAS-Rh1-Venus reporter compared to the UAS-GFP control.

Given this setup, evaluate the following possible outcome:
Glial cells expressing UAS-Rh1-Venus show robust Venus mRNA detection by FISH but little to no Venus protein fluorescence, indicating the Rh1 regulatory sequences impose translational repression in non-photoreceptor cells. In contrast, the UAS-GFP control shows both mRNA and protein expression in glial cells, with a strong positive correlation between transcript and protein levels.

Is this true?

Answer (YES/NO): YES